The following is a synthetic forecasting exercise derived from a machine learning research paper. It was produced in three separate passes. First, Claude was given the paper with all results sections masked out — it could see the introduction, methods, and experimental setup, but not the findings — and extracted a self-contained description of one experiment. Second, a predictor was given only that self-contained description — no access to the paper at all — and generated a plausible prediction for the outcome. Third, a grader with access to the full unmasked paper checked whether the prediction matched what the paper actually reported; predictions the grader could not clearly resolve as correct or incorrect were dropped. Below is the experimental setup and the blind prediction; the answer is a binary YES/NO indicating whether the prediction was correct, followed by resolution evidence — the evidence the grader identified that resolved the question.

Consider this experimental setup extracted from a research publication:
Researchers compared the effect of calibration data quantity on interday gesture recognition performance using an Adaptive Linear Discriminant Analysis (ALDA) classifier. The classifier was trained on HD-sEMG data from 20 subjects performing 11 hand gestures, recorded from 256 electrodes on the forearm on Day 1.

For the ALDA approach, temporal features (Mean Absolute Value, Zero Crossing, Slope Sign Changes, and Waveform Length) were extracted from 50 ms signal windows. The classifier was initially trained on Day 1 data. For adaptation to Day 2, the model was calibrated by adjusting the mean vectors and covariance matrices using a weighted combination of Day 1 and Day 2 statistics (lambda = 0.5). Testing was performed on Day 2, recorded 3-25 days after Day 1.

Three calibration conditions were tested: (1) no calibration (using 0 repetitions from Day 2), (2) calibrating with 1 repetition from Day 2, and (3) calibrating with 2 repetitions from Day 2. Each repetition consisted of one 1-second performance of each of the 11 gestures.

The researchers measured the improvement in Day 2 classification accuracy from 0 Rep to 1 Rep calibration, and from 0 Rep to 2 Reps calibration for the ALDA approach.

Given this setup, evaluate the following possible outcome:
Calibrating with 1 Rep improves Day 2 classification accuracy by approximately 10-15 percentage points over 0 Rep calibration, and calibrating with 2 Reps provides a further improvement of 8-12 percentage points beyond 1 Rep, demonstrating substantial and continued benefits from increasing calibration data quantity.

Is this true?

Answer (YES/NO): NO